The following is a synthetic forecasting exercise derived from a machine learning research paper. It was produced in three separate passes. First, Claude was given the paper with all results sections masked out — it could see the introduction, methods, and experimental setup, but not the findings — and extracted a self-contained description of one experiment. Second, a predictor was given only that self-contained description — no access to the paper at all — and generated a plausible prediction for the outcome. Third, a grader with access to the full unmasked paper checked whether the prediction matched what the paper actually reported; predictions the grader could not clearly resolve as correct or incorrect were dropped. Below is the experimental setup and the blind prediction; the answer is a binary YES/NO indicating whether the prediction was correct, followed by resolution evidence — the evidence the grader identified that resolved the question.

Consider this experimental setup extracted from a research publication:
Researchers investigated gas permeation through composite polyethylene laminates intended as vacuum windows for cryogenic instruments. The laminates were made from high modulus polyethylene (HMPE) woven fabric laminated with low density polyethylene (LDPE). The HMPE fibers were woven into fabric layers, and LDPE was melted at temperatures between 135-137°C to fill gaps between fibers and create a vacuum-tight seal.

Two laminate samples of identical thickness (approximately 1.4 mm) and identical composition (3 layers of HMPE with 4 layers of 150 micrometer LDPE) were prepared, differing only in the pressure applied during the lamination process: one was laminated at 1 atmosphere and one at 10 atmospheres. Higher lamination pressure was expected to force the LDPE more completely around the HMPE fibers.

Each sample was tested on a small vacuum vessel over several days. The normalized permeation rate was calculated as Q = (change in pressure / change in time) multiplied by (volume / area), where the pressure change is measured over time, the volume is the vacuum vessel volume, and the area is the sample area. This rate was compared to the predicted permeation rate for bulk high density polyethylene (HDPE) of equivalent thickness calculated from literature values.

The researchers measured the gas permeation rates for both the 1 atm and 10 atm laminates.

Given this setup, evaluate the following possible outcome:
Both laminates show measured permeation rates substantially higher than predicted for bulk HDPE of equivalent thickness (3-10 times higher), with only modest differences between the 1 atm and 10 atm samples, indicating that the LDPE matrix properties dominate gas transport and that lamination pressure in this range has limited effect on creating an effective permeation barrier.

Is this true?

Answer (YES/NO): NO